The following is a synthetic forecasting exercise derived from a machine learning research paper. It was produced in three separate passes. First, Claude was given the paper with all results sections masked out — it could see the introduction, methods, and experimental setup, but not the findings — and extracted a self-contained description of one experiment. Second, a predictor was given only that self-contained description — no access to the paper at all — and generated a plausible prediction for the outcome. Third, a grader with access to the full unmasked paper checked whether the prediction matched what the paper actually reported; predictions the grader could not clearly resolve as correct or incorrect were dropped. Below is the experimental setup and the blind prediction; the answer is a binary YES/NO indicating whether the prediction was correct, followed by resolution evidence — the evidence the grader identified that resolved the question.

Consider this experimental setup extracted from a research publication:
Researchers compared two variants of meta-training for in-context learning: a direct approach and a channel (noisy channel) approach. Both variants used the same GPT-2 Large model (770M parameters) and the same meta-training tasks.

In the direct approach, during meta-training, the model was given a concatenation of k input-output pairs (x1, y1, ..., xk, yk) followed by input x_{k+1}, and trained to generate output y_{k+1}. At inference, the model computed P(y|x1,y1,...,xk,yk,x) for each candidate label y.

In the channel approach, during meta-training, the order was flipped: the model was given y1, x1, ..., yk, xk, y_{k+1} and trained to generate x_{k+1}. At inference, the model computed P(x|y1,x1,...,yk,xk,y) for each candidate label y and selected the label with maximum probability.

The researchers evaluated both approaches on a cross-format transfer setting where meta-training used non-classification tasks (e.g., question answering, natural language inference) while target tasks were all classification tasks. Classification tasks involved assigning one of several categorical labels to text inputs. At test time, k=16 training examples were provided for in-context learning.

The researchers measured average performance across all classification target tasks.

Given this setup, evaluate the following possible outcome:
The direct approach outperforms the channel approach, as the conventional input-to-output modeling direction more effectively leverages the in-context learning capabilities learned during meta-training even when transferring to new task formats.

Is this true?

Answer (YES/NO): NO